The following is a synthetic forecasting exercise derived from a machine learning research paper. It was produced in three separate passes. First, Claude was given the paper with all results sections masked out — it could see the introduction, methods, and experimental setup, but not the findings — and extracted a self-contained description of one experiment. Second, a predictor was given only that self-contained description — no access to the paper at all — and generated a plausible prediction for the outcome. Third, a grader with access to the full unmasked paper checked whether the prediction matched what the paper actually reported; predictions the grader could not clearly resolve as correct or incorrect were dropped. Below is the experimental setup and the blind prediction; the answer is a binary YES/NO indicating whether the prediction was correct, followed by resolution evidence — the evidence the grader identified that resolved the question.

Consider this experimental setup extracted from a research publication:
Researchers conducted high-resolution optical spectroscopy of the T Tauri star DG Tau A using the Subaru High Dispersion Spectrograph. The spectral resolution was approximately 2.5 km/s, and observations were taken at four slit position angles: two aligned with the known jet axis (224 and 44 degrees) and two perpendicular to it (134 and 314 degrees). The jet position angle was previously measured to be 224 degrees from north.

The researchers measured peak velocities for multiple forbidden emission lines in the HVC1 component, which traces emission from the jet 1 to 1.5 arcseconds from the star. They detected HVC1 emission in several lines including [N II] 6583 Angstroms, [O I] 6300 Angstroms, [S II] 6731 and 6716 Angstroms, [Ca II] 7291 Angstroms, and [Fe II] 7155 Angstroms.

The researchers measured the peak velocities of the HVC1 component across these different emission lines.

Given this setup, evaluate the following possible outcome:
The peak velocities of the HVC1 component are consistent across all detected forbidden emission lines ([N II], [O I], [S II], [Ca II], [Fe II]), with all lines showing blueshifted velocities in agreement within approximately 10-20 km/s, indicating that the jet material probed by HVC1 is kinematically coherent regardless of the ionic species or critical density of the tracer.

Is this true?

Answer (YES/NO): YES